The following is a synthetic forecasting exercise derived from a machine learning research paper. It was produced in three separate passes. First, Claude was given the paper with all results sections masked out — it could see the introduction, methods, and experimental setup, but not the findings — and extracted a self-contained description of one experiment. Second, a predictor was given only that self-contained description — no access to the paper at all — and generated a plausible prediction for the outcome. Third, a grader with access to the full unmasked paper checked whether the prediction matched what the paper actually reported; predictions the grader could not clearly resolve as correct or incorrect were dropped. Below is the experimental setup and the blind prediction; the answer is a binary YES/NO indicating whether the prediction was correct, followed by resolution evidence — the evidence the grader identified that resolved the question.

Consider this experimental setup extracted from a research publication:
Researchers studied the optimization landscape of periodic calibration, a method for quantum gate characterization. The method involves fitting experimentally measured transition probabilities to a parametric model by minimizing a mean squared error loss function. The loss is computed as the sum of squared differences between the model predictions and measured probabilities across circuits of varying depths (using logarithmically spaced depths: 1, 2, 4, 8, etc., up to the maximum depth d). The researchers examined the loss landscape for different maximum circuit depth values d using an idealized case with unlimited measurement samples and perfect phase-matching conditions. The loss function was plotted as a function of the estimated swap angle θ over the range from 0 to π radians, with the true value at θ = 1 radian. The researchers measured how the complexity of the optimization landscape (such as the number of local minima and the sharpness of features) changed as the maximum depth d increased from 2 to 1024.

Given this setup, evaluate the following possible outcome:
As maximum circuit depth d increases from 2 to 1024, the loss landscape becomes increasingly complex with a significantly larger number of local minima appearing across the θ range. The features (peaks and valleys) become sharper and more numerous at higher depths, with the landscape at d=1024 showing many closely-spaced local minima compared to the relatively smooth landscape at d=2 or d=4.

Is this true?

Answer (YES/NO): YES